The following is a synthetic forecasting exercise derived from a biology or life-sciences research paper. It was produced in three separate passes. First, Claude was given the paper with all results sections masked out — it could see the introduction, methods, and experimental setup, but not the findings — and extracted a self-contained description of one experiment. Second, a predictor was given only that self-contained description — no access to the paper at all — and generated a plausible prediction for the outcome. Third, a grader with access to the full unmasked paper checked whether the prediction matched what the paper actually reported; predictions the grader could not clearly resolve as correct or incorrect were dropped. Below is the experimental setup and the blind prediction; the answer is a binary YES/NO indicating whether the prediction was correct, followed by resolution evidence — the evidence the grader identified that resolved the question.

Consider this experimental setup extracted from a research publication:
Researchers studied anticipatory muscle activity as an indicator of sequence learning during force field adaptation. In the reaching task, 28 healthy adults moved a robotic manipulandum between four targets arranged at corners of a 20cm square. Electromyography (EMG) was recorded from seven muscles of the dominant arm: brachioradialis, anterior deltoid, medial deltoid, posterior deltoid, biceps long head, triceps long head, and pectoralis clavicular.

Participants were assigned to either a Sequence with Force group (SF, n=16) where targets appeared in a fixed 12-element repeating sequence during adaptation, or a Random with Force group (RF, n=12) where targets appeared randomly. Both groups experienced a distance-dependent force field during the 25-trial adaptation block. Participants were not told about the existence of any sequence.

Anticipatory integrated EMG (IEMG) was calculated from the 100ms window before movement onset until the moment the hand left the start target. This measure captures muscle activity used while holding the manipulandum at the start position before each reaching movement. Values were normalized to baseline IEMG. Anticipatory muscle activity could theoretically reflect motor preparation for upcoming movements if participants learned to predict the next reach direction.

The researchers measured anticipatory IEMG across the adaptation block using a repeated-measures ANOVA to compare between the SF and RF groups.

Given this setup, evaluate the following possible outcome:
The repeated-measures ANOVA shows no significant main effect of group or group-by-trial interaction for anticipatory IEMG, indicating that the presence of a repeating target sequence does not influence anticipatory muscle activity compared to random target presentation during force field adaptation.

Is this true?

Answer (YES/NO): NO